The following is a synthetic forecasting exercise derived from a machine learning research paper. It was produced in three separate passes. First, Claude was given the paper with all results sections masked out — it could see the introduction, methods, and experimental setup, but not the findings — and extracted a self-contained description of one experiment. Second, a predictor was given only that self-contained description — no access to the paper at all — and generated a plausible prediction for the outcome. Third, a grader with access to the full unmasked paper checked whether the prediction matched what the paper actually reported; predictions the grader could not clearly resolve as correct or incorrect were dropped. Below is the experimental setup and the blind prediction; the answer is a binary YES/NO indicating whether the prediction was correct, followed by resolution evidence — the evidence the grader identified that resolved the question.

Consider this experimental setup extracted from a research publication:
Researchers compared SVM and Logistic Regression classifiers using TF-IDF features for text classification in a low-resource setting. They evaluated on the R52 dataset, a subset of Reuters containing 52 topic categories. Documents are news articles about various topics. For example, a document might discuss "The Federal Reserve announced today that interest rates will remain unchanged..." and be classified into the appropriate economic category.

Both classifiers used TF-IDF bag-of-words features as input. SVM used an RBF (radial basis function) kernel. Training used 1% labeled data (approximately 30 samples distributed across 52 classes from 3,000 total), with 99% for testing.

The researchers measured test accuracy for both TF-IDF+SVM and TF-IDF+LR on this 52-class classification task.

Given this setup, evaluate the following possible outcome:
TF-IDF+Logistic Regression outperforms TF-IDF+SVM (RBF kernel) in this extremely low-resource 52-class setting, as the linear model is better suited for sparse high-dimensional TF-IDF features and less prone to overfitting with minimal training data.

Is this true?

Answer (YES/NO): YES